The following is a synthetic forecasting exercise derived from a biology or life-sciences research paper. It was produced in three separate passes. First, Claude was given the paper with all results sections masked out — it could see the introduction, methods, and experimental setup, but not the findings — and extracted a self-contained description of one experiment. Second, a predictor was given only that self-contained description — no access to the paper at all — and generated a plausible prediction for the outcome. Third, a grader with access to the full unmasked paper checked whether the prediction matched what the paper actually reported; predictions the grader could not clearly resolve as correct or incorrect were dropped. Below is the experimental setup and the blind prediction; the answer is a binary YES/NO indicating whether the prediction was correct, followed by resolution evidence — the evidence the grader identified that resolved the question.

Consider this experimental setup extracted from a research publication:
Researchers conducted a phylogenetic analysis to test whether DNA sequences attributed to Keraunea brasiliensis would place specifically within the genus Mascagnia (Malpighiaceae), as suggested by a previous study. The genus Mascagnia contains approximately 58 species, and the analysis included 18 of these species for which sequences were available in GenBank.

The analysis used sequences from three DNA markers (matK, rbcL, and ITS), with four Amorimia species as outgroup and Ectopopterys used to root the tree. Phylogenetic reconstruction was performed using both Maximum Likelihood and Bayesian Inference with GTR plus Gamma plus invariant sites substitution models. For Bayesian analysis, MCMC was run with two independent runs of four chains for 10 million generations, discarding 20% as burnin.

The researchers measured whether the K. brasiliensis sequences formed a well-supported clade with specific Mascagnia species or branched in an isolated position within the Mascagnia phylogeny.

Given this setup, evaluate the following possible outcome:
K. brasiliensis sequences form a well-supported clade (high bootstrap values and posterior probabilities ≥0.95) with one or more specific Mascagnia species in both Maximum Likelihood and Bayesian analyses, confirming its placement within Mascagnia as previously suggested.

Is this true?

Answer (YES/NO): YES